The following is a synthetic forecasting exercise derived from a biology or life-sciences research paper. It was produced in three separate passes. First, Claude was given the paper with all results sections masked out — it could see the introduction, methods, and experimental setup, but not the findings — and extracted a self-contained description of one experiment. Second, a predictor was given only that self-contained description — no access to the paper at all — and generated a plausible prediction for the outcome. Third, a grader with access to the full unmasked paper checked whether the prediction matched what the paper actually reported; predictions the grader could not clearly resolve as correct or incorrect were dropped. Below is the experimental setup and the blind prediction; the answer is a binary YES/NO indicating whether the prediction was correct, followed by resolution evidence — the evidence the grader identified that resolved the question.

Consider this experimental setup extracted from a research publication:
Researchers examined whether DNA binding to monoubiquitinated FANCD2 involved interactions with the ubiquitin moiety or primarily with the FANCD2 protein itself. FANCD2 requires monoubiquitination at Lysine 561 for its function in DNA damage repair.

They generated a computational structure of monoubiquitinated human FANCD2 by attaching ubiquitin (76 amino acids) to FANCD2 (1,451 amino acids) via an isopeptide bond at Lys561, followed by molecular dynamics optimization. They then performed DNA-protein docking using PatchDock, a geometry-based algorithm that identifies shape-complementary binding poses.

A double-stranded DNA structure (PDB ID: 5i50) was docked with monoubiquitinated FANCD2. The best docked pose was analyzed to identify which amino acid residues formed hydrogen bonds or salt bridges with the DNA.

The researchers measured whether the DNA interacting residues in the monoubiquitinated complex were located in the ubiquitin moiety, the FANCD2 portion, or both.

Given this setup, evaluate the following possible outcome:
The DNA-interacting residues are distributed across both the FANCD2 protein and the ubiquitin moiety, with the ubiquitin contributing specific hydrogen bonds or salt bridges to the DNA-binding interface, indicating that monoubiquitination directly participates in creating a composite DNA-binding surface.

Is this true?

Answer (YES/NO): NO